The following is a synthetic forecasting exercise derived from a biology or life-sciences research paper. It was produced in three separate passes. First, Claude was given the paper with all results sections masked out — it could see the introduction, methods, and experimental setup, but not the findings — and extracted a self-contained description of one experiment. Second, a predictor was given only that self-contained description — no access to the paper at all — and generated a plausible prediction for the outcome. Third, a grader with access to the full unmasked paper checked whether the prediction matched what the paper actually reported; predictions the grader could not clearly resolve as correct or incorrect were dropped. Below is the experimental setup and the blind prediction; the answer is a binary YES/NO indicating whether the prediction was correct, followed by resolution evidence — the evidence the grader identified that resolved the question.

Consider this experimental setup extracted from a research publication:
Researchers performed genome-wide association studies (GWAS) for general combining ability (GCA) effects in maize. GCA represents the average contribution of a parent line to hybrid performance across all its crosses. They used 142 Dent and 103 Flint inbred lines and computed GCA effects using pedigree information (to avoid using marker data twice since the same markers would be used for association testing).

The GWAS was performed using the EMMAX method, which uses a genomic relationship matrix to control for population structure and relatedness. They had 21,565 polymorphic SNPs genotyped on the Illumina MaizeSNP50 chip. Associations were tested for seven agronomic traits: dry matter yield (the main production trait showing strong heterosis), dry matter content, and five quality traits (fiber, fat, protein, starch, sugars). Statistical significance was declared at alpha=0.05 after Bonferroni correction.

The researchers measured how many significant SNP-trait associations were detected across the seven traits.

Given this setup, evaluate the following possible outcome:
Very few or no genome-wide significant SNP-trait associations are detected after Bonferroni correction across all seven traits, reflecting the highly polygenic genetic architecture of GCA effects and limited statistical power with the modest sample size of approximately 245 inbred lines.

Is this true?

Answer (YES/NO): YES